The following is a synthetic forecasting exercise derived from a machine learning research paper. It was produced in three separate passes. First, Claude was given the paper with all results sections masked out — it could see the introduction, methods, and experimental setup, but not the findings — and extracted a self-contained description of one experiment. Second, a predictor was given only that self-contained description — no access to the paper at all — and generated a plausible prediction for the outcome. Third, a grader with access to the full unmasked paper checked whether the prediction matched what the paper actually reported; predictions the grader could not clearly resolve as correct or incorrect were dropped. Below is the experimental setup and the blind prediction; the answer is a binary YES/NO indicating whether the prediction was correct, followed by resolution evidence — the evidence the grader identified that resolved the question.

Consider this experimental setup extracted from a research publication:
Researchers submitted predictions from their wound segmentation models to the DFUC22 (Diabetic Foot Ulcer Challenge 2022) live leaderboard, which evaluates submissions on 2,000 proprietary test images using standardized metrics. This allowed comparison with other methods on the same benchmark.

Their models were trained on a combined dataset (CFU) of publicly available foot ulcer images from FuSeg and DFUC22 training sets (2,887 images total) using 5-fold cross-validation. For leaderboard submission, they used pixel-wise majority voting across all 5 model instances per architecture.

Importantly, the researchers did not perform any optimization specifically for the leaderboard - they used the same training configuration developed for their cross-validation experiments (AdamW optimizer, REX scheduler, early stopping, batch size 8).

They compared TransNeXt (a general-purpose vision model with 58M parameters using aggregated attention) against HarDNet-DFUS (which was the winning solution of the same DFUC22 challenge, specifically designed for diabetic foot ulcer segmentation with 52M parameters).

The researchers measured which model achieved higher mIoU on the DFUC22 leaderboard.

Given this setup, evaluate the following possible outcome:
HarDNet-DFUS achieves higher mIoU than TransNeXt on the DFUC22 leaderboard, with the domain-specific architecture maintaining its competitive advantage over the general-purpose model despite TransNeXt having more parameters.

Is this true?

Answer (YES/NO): NO